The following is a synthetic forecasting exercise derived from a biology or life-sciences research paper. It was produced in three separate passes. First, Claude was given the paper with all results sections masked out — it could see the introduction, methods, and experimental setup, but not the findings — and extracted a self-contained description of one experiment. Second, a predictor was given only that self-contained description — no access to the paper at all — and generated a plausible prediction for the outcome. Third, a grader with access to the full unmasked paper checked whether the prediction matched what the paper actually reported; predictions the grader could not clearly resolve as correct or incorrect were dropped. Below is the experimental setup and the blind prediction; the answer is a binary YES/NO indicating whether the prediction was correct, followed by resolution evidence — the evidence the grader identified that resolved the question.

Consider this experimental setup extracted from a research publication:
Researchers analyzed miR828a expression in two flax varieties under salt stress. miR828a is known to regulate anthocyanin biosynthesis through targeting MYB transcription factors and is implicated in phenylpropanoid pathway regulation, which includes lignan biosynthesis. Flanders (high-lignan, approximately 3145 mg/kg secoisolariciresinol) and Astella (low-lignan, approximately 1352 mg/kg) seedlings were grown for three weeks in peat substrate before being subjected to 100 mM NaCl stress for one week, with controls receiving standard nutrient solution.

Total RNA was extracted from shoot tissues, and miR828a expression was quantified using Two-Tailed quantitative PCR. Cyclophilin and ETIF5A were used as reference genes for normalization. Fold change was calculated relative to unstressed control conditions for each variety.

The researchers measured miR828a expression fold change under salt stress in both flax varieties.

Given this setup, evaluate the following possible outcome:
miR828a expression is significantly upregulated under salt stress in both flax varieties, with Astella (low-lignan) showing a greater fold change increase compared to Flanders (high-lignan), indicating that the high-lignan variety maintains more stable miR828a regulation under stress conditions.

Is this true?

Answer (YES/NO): NO